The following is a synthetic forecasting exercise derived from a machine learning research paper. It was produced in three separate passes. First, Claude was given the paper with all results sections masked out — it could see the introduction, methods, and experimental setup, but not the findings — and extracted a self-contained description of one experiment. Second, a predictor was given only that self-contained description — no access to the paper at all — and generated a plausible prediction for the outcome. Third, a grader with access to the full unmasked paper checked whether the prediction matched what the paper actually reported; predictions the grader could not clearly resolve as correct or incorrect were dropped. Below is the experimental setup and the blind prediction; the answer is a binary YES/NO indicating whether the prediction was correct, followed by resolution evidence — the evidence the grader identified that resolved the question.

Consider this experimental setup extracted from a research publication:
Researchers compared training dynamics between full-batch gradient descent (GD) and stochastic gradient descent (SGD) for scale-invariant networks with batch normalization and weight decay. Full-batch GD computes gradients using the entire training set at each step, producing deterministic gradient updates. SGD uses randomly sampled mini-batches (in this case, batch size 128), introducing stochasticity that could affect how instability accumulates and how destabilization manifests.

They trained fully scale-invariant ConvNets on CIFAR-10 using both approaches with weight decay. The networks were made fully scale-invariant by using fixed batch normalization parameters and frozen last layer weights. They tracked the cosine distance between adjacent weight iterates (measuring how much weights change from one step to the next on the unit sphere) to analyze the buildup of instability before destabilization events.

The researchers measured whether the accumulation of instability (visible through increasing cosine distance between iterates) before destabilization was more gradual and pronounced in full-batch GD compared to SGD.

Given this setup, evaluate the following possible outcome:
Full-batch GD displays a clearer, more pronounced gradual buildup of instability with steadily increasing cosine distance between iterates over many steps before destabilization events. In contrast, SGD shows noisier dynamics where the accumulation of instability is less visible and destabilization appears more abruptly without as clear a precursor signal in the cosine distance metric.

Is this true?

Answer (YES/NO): YES